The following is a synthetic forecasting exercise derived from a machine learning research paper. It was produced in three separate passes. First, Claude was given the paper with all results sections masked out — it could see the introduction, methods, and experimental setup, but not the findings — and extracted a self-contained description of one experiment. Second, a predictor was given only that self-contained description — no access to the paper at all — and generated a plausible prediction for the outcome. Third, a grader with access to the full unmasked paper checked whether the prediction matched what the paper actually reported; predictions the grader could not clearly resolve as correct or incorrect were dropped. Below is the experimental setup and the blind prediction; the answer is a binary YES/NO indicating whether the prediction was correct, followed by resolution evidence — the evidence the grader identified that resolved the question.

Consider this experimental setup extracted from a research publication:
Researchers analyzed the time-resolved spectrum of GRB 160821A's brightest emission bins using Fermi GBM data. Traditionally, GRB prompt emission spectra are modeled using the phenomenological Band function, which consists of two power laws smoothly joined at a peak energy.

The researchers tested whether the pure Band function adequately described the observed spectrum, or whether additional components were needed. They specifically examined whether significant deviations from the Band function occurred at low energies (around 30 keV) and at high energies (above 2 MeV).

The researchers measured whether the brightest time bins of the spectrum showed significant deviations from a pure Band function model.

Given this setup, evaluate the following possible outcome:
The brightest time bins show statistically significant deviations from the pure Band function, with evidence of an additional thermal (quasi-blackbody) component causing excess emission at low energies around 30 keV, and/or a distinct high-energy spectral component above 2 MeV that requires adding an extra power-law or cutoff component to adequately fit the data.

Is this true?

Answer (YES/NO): YES